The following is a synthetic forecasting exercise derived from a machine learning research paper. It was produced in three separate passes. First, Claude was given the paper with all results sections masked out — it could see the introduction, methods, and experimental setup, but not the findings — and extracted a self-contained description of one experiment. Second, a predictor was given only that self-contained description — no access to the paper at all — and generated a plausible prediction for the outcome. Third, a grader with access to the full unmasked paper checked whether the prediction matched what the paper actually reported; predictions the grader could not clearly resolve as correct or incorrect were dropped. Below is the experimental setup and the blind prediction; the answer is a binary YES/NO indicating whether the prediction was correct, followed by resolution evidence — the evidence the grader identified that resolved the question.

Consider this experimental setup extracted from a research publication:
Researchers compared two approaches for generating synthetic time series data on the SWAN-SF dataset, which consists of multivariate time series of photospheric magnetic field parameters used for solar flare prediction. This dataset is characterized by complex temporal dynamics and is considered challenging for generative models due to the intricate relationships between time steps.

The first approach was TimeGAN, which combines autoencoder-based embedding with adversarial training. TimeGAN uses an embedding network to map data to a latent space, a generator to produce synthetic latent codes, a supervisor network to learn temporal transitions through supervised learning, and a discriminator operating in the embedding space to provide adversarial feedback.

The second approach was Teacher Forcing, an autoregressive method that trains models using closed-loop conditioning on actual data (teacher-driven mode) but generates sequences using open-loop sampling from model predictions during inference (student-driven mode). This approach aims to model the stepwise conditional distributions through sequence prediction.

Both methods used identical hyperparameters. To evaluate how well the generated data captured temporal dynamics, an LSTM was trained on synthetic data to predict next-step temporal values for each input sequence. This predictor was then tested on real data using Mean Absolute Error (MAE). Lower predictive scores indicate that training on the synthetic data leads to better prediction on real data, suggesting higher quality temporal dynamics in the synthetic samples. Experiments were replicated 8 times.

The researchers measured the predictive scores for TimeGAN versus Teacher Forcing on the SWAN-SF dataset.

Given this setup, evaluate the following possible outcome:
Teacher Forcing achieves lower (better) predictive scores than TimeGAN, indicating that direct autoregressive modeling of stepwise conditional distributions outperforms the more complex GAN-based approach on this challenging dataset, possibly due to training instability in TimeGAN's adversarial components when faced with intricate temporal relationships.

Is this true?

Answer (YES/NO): YES